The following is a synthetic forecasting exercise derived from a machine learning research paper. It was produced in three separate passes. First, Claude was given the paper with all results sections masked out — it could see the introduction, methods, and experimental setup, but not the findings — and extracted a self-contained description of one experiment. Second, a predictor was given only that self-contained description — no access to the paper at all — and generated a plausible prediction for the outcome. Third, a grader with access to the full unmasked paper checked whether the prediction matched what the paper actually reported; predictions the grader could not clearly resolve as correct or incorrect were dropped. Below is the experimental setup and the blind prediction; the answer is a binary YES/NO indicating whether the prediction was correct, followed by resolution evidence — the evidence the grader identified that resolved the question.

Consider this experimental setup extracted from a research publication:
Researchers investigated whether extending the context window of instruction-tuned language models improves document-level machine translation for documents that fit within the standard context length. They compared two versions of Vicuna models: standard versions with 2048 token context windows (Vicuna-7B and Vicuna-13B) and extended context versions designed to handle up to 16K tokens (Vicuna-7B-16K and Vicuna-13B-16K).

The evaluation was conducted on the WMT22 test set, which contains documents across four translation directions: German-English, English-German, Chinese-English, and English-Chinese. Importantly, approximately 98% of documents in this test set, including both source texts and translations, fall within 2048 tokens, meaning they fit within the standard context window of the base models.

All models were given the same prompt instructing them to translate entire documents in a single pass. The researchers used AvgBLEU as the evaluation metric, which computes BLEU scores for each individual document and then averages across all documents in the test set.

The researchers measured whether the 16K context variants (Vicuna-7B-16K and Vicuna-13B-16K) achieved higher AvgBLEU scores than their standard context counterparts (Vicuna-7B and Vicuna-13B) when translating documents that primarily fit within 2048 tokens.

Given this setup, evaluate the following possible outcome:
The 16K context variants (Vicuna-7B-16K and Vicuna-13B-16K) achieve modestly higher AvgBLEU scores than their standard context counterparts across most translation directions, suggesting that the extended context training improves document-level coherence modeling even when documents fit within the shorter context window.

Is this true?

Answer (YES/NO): NO